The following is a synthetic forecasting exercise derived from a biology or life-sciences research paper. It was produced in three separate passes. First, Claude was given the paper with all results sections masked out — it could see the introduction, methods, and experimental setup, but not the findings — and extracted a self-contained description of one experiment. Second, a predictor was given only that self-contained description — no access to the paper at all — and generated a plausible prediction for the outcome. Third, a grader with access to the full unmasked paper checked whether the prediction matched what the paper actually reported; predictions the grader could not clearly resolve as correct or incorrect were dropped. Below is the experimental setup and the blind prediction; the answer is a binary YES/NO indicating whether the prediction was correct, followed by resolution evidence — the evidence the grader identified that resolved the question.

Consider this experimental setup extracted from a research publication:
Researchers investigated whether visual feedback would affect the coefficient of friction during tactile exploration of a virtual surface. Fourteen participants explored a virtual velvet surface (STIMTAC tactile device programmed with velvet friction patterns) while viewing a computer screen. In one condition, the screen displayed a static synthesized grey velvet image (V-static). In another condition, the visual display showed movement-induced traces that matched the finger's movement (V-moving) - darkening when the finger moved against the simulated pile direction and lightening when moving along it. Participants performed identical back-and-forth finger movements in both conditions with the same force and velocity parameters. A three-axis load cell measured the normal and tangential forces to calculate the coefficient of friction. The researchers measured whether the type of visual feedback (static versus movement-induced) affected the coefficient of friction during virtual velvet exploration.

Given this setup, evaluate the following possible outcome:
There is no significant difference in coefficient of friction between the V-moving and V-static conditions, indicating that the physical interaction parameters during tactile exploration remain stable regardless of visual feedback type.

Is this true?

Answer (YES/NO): YES